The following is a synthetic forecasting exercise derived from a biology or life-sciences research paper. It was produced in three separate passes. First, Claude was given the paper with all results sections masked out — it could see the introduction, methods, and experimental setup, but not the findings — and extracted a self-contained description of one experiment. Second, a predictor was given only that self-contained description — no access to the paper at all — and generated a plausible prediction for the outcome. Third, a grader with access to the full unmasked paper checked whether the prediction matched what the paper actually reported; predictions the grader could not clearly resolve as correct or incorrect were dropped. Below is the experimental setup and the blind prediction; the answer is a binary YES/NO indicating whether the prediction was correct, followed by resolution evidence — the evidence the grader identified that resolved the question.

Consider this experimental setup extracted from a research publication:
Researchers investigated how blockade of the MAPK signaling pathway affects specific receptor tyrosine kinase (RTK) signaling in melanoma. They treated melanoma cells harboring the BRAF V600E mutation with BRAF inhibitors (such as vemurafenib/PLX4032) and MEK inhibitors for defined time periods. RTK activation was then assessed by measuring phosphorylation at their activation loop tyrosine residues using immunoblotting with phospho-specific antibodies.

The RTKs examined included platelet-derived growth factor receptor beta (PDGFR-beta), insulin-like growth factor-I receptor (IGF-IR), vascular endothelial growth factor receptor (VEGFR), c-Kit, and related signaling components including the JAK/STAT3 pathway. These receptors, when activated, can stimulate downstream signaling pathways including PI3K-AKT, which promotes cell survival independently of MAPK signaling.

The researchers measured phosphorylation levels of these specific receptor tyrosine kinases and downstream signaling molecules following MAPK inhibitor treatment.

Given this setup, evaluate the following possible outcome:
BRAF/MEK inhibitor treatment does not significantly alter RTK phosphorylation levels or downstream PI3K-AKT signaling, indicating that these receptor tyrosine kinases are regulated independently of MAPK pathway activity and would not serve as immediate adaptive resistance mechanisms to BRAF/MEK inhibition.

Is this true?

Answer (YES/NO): NO